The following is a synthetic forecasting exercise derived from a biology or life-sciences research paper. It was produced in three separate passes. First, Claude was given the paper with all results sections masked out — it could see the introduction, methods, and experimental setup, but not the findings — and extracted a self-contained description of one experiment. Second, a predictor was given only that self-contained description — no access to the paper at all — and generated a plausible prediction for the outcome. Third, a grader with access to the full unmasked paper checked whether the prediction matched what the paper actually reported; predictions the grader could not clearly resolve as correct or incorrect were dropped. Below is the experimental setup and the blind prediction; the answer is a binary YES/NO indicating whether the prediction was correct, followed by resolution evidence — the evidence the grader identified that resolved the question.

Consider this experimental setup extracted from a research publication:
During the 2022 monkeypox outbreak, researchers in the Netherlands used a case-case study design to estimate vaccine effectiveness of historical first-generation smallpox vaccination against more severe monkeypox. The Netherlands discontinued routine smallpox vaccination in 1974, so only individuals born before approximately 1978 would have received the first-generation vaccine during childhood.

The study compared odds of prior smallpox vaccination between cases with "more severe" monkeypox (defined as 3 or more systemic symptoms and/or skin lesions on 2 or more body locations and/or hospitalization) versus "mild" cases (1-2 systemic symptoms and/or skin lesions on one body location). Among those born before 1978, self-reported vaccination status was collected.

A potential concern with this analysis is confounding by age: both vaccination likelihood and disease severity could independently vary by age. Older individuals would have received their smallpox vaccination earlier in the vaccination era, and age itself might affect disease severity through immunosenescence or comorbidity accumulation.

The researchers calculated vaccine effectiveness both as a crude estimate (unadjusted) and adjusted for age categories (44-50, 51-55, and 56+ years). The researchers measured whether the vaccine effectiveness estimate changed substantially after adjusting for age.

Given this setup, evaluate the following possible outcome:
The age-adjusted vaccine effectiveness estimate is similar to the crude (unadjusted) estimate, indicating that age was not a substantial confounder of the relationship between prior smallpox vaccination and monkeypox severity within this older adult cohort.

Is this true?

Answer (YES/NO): YES